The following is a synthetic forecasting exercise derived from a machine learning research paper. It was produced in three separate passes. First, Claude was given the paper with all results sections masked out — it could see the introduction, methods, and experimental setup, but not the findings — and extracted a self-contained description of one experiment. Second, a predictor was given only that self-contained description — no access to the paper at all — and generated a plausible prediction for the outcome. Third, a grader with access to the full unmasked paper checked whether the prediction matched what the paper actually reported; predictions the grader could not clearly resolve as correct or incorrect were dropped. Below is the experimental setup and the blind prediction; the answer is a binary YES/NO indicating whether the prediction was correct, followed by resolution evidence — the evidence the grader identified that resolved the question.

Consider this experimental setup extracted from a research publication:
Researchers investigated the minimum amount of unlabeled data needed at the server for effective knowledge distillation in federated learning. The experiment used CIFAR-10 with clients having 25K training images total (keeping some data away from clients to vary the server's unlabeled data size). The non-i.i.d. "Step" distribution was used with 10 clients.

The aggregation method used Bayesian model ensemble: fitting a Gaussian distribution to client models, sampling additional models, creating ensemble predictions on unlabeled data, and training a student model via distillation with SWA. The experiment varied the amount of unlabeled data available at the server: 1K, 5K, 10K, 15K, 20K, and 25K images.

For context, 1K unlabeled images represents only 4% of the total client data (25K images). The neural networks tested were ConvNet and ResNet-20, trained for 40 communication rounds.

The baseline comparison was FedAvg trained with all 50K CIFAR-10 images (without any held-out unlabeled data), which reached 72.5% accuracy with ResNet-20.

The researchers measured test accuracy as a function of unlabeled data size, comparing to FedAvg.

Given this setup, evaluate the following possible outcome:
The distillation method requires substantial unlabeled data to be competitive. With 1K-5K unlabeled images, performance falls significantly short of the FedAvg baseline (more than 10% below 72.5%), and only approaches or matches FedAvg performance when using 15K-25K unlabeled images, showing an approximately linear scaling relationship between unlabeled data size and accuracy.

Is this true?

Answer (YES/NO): NO